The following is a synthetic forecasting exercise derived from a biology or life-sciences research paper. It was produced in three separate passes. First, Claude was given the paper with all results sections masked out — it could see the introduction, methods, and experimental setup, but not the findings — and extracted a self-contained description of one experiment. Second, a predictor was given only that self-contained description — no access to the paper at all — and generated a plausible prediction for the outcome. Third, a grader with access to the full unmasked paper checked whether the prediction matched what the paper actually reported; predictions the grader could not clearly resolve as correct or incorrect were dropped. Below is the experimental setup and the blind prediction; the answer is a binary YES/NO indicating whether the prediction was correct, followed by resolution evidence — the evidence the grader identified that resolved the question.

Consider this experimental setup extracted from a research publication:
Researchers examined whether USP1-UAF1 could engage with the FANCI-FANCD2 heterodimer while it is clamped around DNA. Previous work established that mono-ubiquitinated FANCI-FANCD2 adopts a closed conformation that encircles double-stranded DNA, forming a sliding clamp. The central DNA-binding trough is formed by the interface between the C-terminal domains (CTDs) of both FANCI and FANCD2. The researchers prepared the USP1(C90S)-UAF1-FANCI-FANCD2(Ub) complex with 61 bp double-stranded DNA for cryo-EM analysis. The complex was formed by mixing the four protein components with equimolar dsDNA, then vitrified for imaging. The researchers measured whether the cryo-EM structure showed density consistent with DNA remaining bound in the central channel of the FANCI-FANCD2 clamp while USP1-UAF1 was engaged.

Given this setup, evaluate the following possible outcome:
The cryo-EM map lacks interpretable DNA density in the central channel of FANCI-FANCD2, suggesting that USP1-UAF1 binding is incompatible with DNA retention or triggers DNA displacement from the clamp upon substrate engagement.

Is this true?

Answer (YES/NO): NO